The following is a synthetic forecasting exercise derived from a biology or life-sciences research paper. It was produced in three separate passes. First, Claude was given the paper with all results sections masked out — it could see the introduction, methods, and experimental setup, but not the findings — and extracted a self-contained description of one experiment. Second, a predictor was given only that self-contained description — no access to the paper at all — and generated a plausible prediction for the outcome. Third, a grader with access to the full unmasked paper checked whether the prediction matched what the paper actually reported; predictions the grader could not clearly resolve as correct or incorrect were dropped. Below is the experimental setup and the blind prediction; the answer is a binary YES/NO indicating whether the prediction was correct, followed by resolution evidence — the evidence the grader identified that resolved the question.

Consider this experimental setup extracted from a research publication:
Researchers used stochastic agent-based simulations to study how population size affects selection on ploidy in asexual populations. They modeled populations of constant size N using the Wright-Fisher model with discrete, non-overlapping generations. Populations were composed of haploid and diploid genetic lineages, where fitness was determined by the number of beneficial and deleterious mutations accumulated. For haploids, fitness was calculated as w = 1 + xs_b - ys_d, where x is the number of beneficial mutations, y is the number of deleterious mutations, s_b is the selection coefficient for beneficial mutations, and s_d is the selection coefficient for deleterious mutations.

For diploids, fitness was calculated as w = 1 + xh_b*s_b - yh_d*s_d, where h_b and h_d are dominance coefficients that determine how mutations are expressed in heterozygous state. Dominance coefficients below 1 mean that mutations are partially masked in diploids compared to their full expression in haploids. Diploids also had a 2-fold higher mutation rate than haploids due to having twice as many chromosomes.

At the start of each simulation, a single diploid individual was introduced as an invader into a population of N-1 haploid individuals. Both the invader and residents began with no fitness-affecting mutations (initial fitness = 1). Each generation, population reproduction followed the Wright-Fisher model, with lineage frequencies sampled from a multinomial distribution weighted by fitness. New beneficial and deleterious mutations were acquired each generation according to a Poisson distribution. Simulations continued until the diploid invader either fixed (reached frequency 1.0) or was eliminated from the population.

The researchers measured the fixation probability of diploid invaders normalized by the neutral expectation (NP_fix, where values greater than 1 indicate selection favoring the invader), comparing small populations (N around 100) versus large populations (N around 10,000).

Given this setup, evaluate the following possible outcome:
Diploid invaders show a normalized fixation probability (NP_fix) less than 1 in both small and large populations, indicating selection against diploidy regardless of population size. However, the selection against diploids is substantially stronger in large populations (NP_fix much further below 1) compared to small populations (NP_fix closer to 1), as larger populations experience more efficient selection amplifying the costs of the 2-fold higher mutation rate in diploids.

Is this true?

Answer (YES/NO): NO